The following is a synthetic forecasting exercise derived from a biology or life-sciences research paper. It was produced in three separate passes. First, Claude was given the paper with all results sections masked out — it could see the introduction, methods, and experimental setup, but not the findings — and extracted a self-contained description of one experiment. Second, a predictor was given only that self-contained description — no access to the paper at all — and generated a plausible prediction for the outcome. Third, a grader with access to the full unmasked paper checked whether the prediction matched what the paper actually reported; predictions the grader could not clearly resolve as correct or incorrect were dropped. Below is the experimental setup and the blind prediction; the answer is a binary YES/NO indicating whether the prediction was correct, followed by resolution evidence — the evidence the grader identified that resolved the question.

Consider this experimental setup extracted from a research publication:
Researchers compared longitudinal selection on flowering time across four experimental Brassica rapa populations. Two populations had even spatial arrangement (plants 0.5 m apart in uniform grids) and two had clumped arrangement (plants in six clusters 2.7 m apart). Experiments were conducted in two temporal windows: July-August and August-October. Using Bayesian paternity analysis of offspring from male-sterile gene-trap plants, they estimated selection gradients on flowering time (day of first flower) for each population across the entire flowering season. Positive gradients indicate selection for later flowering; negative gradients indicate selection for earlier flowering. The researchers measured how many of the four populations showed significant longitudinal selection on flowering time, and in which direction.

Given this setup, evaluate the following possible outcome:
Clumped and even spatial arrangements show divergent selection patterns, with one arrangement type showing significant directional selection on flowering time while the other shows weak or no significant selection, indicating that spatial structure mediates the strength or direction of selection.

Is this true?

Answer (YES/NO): NO